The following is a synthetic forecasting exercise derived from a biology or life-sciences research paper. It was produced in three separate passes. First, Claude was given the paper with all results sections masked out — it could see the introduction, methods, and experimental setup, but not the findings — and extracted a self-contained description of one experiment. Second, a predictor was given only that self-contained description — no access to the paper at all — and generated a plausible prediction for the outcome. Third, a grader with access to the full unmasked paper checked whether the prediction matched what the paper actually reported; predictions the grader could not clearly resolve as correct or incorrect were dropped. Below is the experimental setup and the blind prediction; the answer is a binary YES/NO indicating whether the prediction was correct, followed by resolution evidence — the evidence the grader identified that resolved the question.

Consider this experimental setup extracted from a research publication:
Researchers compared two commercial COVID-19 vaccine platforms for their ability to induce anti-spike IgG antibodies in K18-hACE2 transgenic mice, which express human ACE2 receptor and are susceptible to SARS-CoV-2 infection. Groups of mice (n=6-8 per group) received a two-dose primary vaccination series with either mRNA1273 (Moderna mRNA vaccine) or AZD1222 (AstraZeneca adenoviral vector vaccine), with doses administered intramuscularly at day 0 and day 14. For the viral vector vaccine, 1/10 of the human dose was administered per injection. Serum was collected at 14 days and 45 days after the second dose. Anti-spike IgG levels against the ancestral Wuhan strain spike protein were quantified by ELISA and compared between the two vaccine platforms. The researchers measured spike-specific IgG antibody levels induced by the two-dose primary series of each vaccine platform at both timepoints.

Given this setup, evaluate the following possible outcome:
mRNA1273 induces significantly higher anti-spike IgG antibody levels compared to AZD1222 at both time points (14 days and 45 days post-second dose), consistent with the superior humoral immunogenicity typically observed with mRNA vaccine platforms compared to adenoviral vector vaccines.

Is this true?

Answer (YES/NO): YES